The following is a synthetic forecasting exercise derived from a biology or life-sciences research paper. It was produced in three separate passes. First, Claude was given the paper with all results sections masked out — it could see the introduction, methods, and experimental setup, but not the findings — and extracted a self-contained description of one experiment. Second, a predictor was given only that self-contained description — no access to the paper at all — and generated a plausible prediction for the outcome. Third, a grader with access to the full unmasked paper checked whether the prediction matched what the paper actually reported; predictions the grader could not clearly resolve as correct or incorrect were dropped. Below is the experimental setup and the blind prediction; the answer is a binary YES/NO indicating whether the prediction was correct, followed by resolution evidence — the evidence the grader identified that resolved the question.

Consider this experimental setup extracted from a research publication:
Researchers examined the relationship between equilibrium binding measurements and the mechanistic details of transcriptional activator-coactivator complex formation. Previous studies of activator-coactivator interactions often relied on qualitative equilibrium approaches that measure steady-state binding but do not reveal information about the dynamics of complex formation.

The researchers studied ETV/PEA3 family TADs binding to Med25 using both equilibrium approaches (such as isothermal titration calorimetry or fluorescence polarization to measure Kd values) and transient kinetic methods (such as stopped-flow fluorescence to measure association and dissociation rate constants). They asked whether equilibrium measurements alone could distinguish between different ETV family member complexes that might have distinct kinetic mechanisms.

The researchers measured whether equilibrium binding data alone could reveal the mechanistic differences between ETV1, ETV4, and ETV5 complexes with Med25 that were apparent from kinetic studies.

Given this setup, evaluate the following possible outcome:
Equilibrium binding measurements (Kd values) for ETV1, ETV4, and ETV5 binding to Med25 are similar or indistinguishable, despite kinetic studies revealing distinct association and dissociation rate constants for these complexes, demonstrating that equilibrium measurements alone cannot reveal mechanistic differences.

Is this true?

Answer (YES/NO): NO